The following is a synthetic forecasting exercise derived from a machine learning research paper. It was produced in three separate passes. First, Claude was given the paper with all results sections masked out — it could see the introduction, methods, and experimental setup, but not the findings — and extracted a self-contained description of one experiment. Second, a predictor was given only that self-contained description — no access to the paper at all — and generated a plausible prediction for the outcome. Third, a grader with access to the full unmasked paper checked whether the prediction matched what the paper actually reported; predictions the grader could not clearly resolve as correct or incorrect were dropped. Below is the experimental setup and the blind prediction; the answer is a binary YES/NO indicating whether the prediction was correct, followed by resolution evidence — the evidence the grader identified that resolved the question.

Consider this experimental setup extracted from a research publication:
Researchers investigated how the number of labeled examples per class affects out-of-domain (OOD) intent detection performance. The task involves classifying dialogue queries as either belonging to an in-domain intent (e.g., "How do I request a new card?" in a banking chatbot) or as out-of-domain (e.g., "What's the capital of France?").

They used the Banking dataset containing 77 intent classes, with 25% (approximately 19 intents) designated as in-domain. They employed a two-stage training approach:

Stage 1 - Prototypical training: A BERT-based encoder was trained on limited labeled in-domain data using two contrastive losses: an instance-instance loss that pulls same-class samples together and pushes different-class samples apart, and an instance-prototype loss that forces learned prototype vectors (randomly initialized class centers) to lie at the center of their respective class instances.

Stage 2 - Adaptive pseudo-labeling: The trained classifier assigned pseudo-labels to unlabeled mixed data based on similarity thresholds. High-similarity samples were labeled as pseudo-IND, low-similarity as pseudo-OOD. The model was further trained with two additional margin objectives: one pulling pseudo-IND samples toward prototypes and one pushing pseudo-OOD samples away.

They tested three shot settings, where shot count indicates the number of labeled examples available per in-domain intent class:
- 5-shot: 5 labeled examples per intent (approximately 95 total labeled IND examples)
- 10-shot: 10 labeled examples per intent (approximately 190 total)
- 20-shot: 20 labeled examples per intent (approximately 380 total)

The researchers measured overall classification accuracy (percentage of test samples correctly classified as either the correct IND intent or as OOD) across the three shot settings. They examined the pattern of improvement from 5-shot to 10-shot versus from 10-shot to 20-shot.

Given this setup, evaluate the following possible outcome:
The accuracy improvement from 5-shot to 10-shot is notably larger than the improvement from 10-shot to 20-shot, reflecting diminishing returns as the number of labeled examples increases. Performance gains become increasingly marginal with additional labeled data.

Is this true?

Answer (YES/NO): YES